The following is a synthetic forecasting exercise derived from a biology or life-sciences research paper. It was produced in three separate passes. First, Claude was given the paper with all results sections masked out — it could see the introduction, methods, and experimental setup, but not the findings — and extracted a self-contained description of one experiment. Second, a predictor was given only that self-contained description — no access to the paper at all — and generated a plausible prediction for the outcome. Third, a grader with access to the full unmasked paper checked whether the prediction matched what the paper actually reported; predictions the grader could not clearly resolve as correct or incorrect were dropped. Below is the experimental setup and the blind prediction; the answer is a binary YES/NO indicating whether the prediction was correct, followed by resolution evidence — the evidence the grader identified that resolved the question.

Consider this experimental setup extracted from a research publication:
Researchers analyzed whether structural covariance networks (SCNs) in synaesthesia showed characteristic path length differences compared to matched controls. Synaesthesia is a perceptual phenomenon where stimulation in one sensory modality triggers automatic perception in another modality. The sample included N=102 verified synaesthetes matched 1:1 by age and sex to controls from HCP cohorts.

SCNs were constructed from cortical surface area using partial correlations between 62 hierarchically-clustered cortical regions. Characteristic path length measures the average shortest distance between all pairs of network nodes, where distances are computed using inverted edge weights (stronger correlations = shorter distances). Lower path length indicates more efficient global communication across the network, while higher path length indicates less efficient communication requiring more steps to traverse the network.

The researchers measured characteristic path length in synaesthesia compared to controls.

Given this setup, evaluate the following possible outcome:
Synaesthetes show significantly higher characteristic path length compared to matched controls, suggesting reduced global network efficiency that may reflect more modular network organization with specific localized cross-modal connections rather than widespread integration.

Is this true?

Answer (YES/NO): NO